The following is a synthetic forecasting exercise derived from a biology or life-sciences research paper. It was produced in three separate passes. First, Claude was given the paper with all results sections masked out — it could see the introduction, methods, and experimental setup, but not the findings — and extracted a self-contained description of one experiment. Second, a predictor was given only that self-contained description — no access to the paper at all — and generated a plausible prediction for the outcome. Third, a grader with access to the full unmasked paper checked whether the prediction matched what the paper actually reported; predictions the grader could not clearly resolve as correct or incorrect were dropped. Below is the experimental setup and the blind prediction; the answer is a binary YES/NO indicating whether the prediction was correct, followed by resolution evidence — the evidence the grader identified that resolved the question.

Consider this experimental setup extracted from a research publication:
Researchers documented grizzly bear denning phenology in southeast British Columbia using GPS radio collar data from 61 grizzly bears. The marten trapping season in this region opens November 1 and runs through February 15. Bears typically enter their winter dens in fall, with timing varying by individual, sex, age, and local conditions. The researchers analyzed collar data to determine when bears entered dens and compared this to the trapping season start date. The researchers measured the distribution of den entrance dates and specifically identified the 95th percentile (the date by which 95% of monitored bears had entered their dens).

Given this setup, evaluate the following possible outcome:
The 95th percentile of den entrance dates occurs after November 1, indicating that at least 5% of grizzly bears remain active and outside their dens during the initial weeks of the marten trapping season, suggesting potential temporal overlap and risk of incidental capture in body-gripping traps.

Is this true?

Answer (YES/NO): YES